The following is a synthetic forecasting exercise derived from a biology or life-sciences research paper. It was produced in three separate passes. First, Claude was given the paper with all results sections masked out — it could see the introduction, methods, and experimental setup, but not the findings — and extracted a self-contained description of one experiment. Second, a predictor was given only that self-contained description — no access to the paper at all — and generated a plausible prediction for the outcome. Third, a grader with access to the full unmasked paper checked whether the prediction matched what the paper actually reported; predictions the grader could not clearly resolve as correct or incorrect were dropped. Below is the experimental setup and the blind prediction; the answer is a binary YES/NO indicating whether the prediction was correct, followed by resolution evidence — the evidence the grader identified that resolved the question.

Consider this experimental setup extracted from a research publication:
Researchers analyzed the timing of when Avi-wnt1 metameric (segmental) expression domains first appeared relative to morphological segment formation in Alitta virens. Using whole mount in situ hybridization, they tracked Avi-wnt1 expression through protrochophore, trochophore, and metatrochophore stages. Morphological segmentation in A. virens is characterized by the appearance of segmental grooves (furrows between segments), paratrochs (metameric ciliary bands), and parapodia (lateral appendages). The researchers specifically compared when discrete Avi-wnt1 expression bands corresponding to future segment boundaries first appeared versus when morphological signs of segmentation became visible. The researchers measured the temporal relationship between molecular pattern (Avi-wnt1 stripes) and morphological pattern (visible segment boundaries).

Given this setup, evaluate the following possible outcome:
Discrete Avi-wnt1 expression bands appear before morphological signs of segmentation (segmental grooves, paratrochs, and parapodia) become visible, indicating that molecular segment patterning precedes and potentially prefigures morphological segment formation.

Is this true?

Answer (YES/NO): YES